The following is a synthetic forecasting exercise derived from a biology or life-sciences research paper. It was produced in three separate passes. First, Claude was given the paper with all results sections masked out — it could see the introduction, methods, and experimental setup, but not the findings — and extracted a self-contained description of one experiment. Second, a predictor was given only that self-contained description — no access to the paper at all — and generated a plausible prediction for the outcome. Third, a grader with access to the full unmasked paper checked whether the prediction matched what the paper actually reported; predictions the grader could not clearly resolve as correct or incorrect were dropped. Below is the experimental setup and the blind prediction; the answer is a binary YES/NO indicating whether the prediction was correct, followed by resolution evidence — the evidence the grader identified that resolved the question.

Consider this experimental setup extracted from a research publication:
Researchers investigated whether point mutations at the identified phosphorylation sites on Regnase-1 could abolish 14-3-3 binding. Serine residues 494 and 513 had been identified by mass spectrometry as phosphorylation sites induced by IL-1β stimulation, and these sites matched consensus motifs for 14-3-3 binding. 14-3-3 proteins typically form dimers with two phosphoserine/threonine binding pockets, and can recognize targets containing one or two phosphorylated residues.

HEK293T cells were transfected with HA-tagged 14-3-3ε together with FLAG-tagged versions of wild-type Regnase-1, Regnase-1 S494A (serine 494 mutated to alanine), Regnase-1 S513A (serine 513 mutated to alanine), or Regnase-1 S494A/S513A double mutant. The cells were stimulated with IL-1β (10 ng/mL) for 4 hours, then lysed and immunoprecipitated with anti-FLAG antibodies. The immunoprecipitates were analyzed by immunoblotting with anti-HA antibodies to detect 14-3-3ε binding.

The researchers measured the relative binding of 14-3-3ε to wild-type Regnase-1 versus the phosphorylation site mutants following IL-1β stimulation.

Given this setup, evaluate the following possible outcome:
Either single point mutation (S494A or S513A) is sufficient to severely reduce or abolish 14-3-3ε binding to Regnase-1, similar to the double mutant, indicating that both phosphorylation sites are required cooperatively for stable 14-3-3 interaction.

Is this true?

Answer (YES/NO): YES